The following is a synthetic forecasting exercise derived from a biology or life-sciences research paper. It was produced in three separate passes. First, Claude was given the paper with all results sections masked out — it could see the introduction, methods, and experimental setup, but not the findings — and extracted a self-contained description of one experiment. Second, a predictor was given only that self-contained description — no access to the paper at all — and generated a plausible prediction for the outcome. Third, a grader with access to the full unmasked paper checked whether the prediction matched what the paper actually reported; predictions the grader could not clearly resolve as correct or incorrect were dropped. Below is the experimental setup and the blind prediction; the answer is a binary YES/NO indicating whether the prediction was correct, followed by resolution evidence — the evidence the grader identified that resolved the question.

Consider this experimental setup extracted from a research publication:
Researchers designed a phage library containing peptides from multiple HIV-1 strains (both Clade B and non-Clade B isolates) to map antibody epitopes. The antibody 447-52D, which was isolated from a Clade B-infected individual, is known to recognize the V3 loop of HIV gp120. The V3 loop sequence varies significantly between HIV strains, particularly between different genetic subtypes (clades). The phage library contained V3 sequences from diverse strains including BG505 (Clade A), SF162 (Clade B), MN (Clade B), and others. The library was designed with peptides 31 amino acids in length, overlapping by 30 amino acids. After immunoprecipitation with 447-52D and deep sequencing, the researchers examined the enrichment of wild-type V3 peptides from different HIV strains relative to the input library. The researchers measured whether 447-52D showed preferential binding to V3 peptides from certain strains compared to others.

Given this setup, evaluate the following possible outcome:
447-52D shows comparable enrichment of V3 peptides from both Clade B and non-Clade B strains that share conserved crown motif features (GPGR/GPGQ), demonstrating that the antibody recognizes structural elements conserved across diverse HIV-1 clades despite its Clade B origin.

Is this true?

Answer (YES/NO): NO